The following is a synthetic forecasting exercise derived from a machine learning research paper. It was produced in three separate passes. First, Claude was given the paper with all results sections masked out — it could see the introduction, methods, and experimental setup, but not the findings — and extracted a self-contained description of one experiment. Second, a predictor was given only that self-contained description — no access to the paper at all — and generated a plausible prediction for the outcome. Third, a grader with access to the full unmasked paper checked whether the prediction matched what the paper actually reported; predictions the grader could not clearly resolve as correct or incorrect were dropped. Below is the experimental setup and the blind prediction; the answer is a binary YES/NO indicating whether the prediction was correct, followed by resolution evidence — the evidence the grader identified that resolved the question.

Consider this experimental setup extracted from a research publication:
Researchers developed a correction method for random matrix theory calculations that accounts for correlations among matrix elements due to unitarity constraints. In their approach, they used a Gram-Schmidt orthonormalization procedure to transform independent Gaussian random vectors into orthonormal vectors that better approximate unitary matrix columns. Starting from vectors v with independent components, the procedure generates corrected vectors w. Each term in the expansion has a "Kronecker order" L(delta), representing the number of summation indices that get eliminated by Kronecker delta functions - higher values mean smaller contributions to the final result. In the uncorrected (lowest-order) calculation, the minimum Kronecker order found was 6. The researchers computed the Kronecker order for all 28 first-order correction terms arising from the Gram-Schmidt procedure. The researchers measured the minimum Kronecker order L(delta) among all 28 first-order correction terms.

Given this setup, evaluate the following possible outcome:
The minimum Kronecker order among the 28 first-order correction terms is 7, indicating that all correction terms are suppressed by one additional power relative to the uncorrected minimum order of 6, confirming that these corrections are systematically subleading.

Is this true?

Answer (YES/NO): NO